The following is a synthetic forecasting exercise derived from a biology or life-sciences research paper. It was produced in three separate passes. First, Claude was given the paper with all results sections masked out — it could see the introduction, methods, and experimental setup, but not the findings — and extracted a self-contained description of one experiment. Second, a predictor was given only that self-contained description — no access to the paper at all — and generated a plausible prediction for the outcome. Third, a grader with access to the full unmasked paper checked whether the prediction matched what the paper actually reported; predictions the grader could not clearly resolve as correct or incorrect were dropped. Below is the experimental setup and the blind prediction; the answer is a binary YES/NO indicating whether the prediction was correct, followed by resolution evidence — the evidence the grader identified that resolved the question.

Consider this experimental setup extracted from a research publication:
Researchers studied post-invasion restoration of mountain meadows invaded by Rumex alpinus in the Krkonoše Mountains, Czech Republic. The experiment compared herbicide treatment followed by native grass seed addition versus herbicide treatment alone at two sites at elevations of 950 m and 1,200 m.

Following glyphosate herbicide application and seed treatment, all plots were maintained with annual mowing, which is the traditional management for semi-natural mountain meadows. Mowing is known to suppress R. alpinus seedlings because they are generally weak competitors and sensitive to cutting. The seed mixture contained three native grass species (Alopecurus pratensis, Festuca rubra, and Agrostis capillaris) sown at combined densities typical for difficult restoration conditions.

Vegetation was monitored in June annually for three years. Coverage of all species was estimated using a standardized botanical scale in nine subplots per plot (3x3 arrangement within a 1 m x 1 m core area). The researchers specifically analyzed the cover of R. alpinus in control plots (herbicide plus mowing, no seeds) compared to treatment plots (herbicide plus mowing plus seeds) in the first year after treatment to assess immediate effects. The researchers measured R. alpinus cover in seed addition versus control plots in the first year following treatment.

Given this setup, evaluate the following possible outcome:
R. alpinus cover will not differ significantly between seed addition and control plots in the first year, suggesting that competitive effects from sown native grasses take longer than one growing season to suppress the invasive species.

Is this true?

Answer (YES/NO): NO